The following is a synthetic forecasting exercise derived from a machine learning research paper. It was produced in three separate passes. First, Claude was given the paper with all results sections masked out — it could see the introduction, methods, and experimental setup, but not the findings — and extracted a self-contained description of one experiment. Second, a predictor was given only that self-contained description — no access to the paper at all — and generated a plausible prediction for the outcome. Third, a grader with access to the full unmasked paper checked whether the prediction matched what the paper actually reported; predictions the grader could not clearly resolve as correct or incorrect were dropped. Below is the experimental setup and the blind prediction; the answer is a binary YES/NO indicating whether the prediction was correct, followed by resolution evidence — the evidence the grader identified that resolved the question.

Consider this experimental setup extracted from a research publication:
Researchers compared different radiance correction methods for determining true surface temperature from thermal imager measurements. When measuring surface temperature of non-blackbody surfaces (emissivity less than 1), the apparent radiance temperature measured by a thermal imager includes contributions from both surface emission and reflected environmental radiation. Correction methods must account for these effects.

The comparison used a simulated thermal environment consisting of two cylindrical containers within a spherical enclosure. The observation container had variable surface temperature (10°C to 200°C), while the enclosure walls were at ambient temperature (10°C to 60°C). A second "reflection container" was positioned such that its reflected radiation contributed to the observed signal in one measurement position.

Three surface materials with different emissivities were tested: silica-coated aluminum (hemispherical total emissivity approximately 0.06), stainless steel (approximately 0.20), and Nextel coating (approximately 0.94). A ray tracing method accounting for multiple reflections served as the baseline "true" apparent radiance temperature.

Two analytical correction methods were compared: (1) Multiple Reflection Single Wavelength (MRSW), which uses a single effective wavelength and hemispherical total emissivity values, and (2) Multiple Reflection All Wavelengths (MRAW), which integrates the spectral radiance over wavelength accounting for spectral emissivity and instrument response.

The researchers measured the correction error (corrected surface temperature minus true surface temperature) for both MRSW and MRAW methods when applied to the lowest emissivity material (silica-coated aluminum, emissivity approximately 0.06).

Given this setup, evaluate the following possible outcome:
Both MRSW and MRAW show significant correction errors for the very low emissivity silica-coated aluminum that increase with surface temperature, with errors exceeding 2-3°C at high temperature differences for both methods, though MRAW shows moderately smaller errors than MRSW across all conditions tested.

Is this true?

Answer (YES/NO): NO